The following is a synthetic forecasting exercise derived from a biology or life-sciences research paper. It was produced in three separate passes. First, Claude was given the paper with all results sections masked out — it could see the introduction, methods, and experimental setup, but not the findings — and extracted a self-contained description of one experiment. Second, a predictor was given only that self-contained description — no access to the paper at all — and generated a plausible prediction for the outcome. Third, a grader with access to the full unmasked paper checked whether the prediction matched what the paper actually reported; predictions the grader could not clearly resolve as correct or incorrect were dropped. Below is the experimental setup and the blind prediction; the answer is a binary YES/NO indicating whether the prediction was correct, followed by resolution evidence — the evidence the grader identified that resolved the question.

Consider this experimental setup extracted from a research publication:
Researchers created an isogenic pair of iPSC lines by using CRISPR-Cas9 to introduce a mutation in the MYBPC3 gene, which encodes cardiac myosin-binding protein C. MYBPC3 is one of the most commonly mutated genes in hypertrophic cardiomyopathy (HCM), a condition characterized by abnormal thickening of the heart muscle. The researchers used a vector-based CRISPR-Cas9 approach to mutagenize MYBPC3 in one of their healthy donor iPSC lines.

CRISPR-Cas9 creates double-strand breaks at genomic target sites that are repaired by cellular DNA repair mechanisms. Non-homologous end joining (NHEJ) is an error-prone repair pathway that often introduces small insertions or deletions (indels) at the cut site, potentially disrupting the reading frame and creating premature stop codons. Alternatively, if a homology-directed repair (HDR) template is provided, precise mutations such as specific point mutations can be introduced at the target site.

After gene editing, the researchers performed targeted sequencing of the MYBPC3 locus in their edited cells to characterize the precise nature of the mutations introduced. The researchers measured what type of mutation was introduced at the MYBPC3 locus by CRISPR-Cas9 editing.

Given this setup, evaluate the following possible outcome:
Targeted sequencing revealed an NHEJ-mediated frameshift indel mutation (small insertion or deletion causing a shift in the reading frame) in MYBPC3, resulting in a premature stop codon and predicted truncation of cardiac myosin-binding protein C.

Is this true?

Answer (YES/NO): YES